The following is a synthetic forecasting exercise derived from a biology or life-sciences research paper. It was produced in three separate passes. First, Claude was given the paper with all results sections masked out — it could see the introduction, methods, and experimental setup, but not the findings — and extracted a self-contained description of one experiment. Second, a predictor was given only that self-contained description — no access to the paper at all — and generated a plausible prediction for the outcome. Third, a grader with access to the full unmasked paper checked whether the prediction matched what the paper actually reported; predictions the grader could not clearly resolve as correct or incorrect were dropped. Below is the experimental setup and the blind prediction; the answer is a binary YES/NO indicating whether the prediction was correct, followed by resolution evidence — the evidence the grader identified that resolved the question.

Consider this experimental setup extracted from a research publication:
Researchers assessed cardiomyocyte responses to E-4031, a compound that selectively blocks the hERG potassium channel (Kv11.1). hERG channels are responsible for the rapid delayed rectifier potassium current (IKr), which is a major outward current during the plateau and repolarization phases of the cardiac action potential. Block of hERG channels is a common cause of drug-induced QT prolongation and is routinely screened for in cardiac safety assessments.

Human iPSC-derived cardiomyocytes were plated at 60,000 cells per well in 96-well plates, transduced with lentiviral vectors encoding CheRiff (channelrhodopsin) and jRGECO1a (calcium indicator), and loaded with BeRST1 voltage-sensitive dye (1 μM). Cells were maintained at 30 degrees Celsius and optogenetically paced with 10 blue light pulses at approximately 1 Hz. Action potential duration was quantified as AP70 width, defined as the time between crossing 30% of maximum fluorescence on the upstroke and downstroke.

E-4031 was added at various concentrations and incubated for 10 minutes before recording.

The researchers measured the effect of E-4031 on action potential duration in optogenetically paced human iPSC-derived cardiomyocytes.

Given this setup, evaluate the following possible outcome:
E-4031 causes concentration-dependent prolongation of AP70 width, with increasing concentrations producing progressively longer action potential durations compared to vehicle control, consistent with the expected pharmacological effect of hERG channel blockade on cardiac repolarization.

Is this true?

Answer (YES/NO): YES